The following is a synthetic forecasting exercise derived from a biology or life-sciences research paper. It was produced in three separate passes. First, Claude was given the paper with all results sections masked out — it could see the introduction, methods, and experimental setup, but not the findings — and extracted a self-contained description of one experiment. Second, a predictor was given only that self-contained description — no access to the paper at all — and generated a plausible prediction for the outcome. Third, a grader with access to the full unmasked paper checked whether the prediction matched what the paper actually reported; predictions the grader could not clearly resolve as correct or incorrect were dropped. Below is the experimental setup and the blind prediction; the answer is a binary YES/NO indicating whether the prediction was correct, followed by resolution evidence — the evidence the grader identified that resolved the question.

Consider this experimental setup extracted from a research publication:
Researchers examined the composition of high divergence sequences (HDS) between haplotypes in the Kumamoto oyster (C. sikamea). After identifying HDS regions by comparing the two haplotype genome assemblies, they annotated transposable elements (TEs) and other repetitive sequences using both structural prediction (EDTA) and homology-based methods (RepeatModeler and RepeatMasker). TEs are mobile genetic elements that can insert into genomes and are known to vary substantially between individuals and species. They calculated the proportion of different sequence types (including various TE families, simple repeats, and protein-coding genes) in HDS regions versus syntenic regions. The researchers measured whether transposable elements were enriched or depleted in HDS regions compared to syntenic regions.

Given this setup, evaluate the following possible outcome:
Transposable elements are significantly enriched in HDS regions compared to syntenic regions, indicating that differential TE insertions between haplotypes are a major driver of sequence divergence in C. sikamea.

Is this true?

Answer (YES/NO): YES